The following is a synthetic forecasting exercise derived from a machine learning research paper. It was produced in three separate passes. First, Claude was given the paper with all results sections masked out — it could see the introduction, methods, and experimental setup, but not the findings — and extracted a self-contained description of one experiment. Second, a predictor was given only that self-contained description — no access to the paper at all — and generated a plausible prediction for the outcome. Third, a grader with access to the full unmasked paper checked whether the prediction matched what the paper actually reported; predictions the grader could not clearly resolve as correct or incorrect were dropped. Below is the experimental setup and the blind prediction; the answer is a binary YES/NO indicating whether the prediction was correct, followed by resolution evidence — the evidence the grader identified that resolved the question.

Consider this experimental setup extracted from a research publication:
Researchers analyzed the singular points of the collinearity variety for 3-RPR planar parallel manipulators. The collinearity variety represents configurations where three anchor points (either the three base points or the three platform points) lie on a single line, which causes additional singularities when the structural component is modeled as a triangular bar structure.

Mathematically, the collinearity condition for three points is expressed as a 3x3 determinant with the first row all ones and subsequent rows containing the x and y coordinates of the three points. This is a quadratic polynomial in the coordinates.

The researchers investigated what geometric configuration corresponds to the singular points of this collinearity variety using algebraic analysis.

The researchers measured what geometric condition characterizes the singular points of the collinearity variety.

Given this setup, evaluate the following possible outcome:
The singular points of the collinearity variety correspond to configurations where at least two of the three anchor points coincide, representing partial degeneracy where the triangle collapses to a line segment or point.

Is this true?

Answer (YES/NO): NO